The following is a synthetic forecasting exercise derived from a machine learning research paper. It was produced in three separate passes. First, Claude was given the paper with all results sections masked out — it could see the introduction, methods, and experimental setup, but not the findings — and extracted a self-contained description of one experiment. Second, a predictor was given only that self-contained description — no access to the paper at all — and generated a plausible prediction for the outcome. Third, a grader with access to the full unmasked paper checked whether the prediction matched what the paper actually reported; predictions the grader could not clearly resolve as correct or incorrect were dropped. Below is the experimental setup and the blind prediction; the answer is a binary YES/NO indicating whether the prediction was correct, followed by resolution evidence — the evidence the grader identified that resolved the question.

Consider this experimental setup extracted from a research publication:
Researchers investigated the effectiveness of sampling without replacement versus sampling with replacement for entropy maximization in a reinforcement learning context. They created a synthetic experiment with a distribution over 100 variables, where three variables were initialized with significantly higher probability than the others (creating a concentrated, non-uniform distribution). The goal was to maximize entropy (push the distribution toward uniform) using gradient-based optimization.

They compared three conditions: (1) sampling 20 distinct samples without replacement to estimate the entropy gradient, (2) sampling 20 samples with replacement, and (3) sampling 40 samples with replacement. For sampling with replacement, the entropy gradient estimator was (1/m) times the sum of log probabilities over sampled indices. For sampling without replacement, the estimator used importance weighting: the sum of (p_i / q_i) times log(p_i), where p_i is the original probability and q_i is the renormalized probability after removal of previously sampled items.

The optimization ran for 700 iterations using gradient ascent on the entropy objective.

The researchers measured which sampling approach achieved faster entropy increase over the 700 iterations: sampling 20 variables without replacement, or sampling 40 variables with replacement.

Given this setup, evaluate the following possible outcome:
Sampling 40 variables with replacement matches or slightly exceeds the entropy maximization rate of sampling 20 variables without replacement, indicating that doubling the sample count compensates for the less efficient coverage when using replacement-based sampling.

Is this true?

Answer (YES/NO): NO